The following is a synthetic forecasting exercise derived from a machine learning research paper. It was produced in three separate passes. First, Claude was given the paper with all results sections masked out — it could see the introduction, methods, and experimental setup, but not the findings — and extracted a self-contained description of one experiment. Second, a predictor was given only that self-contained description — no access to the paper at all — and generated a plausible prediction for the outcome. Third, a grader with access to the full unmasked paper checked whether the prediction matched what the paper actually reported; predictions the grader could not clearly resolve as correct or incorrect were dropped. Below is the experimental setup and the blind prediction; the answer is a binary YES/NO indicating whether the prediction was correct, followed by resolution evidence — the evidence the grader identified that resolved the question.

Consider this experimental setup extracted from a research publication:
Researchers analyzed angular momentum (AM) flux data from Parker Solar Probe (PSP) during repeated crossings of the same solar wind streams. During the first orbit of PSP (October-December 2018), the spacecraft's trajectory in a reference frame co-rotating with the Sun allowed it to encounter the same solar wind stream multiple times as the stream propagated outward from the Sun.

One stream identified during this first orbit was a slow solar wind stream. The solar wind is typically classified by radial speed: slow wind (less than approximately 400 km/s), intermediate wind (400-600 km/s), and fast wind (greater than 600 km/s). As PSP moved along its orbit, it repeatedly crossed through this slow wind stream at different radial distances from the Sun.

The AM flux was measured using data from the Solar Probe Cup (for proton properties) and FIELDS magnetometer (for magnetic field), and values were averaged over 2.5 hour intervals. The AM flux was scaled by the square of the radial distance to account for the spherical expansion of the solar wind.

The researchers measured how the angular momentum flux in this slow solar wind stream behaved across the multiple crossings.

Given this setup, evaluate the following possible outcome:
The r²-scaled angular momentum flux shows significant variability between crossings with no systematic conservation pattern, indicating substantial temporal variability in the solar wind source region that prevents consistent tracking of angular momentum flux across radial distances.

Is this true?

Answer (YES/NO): NO